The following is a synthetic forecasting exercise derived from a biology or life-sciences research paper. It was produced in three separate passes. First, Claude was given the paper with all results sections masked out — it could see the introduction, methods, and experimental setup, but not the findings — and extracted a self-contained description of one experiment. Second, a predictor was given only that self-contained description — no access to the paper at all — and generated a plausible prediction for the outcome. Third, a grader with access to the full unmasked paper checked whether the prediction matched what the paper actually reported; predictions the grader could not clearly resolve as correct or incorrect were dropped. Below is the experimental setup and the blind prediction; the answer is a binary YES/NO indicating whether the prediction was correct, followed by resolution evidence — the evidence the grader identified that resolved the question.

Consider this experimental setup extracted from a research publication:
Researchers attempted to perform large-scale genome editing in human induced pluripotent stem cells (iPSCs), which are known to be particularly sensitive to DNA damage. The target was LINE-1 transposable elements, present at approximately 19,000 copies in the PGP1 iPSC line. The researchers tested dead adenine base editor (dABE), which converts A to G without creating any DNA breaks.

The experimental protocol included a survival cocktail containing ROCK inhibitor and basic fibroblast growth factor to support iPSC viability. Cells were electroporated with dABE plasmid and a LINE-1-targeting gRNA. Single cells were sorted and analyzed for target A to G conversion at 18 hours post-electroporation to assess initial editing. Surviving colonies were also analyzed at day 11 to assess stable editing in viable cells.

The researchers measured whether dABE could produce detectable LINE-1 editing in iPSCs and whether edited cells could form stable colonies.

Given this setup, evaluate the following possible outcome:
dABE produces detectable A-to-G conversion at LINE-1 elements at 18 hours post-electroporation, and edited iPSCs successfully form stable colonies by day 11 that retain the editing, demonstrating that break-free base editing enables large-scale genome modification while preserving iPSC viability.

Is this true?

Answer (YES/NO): YES